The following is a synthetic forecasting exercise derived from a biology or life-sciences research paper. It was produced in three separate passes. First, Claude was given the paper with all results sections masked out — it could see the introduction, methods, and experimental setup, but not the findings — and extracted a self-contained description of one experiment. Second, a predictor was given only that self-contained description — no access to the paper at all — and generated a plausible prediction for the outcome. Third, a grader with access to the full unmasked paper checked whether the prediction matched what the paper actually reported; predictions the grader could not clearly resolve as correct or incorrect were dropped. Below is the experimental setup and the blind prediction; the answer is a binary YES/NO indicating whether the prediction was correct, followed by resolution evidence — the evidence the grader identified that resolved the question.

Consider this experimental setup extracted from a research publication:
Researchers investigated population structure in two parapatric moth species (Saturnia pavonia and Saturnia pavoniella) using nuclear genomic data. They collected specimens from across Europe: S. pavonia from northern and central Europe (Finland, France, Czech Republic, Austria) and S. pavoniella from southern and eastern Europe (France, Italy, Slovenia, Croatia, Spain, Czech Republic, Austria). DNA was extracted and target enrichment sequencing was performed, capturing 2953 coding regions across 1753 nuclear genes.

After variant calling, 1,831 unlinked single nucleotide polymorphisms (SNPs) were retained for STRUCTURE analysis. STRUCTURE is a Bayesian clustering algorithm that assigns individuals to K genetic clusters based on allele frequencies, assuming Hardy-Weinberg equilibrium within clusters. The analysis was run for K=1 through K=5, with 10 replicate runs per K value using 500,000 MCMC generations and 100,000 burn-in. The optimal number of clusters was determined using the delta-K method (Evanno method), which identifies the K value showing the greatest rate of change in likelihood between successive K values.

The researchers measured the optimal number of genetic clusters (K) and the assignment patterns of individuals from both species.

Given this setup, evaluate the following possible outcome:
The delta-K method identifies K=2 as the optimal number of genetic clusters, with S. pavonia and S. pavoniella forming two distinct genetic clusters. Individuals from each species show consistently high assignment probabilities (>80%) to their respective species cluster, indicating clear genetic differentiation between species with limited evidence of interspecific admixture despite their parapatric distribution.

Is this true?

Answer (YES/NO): YES